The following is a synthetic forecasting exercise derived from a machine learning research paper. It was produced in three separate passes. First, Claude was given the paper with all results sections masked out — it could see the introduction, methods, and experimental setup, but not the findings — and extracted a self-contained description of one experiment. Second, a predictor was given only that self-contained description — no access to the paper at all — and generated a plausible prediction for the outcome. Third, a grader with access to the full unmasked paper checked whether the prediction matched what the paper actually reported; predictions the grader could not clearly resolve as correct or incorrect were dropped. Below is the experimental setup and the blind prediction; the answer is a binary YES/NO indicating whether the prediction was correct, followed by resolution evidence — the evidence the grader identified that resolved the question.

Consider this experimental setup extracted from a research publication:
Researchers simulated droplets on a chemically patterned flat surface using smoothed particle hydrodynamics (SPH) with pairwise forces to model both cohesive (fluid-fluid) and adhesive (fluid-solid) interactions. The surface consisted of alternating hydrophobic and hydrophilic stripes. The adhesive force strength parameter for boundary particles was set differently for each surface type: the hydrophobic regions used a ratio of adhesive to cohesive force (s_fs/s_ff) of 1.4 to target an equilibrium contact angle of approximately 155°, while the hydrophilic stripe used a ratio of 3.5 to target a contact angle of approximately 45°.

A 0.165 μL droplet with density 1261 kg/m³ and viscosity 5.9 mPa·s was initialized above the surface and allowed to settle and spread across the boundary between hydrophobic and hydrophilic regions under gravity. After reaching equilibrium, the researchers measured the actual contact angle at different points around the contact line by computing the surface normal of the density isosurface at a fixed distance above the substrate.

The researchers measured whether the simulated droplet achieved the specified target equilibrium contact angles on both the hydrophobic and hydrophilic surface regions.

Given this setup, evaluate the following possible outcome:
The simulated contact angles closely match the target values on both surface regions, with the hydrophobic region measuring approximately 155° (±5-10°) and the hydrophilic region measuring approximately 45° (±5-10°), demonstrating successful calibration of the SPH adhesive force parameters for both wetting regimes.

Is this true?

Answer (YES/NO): NO